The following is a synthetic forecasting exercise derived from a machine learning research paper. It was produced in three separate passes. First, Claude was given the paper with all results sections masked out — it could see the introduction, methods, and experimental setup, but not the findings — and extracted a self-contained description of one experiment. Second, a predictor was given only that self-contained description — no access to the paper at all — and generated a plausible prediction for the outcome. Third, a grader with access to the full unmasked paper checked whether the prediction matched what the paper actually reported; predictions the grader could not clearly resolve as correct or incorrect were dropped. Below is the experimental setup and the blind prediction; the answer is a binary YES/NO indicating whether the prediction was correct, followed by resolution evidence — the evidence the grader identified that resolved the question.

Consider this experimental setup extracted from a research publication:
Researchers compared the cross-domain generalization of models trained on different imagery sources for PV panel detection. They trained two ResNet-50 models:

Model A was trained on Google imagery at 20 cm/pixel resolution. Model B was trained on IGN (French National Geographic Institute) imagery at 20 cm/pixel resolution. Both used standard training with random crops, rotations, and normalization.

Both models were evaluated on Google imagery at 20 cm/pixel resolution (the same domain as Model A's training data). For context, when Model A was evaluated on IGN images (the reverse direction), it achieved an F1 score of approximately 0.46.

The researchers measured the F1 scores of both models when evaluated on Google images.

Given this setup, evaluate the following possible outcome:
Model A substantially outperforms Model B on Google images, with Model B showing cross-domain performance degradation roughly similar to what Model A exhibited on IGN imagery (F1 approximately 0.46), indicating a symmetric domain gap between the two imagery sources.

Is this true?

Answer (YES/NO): NO